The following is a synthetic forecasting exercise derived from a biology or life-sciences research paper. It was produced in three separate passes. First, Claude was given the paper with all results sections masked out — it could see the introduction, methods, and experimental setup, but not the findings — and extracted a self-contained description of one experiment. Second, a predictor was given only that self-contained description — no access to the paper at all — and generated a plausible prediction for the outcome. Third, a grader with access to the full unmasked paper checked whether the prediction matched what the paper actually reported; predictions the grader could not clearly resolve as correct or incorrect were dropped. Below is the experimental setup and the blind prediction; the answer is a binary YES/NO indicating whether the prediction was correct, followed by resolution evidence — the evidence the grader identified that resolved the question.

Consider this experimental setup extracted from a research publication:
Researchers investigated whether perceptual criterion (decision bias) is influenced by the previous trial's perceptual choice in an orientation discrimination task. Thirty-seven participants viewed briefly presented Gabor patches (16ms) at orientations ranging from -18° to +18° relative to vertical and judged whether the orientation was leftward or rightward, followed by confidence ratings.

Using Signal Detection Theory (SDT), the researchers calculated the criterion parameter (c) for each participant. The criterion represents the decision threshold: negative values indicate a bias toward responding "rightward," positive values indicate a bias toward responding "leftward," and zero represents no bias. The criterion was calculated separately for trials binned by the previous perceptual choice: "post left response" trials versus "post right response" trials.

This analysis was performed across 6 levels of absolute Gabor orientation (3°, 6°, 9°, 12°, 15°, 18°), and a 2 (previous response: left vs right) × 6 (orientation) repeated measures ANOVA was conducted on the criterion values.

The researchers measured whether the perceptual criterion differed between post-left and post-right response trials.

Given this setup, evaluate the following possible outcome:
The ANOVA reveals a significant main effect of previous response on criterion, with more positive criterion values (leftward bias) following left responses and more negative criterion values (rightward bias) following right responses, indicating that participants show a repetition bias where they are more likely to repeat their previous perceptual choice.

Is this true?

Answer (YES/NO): YES